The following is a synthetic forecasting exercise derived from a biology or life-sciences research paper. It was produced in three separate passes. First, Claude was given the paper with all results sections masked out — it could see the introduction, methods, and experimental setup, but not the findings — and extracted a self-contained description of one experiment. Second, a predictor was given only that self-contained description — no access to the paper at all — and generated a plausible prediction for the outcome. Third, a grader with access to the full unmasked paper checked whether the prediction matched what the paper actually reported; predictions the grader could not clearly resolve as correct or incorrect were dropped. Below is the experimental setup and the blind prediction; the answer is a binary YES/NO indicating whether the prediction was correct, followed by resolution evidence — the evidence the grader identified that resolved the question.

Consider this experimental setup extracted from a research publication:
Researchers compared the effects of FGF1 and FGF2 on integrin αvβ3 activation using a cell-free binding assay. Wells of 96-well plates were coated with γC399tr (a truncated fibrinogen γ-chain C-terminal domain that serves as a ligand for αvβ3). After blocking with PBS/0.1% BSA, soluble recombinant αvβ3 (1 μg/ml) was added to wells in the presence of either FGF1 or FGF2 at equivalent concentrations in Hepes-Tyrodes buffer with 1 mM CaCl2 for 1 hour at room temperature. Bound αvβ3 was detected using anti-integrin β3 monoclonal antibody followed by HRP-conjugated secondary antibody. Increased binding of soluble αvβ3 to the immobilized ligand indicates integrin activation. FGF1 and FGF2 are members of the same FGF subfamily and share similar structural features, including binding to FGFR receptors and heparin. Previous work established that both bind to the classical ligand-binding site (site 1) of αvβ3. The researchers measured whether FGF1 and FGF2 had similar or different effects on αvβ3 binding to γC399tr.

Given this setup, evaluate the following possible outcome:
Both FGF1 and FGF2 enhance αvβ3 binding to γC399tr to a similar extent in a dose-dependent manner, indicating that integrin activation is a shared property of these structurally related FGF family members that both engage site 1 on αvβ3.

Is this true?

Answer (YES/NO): NO